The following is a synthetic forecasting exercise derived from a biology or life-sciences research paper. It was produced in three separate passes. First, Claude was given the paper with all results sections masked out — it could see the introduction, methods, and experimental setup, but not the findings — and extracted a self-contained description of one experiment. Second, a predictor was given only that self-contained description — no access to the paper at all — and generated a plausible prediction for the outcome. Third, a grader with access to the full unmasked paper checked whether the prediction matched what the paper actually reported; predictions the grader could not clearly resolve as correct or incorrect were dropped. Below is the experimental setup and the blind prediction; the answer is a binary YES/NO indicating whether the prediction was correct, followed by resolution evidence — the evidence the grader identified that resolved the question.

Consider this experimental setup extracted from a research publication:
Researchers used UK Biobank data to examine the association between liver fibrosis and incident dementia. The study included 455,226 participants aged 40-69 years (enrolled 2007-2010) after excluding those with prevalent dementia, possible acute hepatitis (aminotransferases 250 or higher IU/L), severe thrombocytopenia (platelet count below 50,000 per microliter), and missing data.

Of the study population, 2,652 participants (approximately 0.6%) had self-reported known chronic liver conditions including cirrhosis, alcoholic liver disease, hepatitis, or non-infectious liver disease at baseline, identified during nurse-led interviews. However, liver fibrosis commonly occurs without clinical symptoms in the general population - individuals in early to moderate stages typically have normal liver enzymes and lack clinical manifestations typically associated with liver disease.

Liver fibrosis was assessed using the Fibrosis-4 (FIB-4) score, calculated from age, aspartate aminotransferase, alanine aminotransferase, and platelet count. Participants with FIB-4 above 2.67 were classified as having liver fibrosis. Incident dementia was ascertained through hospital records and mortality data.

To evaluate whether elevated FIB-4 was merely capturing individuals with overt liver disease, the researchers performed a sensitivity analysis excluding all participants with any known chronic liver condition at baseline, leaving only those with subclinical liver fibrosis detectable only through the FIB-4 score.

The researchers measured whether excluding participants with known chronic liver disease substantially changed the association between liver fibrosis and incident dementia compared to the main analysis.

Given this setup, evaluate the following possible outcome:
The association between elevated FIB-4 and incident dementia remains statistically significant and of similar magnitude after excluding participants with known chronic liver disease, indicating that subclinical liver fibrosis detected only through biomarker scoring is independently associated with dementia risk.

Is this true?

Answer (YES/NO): YES